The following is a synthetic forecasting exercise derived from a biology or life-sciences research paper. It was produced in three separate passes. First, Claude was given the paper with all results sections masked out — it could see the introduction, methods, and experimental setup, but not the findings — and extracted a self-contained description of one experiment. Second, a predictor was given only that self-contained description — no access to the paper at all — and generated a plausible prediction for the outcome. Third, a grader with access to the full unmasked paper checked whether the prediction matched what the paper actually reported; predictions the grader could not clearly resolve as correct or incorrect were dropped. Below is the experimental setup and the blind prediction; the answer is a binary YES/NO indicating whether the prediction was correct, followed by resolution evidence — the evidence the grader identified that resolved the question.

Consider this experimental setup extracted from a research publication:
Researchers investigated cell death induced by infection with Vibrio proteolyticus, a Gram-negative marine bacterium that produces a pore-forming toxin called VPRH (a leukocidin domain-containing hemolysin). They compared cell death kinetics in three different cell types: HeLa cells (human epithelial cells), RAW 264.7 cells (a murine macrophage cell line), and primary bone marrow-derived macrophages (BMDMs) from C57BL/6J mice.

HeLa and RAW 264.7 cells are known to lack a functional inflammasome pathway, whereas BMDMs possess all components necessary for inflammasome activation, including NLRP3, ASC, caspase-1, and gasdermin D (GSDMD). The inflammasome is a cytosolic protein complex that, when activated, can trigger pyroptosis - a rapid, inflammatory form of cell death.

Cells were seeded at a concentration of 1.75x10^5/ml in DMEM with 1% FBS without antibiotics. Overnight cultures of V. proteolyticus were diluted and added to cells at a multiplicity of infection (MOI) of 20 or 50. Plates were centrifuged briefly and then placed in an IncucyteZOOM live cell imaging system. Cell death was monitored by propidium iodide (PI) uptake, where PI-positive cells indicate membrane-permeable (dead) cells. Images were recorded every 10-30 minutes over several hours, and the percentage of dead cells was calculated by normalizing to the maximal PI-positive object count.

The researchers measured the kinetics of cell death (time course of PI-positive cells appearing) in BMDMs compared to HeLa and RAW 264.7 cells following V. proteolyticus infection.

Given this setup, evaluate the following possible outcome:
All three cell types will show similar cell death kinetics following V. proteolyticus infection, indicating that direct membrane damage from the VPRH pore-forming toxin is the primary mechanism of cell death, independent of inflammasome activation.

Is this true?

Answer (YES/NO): NO